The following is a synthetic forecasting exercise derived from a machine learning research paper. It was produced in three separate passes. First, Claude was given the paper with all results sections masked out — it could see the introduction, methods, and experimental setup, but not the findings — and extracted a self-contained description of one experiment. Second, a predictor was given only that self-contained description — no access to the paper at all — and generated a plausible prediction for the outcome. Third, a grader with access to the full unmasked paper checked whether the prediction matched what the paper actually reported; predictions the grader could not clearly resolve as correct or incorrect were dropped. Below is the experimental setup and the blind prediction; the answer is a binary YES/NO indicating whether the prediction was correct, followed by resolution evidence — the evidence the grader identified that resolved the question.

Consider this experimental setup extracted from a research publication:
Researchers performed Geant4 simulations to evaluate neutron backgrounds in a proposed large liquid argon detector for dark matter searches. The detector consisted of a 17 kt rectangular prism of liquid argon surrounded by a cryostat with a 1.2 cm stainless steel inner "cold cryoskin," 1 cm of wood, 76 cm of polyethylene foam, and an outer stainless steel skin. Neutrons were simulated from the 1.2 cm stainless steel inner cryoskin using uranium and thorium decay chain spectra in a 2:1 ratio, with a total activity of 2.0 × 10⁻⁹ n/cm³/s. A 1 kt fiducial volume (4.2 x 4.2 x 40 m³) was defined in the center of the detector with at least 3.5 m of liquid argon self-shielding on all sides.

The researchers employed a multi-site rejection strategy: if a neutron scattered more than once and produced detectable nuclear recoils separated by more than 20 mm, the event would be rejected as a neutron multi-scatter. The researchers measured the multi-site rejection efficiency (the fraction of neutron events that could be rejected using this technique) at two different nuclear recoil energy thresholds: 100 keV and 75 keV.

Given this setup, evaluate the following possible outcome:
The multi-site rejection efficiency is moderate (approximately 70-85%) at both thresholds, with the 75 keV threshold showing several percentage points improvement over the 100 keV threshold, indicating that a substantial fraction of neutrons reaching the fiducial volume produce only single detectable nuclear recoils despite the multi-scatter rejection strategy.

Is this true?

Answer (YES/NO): NO